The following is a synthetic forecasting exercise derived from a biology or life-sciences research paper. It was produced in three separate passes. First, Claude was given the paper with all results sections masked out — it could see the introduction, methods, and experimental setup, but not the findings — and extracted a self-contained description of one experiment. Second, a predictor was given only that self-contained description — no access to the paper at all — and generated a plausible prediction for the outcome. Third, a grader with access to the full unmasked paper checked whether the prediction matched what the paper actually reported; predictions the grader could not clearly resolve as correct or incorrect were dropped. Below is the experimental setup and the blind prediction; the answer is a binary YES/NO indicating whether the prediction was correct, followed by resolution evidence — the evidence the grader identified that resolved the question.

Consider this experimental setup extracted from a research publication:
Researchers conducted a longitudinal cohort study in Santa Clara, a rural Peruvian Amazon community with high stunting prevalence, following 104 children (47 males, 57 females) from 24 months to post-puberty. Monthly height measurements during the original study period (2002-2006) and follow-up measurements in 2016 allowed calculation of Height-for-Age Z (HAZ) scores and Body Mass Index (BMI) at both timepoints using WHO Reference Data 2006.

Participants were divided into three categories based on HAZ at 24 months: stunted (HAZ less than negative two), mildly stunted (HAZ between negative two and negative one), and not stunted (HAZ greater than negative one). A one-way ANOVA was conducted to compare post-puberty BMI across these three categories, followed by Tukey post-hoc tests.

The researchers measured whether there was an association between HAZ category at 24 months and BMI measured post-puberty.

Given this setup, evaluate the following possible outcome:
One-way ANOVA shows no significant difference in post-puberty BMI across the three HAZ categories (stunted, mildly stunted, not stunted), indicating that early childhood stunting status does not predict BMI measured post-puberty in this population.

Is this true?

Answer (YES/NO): NO